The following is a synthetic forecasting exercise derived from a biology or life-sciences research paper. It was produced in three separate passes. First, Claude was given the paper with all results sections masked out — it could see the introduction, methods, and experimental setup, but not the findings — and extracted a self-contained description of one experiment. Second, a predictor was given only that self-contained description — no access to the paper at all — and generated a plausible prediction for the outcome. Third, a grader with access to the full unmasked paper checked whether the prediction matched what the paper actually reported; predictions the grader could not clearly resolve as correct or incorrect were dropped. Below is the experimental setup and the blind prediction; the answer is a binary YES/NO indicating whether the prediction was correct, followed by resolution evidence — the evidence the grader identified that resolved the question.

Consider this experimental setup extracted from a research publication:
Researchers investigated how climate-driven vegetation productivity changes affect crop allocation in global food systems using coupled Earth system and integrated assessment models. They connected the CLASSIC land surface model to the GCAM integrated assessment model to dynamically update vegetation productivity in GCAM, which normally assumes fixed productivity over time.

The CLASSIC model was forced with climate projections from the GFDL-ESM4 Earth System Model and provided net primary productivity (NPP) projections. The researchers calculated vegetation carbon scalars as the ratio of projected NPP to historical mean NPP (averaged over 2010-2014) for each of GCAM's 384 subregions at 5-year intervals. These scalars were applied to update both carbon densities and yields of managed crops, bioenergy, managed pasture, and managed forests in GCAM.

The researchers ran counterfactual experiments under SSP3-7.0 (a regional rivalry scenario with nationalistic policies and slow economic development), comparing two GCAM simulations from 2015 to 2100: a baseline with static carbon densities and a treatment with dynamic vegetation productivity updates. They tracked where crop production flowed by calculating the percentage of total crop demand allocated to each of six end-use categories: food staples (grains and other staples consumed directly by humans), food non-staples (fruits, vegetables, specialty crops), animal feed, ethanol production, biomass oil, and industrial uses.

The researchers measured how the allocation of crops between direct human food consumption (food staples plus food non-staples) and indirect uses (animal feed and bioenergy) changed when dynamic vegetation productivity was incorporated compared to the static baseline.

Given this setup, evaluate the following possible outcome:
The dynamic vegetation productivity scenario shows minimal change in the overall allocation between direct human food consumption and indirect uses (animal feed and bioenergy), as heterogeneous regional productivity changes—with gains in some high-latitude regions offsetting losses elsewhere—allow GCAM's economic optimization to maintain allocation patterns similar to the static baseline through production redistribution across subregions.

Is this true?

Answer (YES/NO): NO